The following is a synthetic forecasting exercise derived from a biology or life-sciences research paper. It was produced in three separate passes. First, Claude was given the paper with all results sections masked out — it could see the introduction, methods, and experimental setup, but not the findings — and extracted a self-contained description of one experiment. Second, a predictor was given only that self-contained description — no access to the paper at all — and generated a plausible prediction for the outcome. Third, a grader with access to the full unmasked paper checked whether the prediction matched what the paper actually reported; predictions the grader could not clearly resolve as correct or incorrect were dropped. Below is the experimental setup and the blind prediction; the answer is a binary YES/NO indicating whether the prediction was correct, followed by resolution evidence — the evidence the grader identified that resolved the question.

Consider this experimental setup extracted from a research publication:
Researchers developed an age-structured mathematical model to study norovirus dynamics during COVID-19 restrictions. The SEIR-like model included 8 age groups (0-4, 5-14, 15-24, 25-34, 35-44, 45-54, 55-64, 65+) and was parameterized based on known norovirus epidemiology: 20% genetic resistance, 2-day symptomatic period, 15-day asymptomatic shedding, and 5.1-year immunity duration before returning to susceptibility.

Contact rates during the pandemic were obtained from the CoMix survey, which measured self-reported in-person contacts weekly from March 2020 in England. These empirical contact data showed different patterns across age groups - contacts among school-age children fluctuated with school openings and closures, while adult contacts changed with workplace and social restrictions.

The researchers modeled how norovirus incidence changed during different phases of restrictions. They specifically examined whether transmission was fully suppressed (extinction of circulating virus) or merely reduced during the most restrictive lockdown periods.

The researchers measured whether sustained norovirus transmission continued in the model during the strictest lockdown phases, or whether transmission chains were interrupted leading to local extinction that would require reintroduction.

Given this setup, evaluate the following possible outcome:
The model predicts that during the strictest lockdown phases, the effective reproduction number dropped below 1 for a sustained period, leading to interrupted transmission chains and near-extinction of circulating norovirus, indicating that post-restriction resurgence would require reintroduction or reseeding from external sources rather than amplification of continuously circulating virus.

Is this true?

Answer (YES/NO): NO